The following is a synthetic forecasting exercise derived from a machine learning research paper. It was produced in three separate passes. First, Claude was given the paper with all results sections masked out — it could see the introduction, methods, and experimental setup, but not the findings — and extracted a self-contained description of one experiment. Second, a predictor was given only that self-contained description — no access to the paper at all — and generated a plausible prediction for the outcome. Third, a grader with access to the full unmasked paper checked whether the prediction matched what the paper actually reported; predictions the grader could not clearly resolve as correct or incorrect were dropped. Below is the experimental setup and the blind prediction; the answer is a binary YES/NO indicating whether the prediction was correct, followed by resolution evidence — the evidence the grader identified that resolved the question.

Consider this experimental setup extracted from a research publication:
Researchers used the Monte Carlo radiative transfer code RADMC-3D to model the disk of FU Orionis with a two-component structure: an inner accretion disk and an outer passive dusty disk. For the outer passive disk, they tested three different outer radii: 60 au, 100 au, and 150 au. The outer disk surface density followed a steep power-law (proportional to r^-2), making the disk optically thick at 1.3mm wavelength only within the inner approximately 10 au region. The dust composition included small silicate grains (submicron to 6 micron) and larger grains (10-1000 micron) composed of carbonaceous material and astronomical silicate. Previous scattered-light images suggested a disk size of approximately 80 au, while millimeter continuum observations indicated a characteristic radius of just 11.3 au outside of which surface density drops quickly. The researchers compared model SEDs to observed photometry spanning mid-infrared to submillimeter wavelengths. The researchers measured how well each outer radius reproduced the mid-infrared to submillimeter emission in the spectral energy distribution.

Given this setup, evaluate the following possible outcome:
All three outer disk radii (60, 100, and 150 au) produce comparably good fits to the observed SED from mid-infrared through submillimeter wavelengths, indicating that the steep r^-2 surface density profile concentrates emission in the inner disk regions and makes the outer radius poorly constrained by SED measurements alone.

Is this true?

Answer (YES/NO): NO